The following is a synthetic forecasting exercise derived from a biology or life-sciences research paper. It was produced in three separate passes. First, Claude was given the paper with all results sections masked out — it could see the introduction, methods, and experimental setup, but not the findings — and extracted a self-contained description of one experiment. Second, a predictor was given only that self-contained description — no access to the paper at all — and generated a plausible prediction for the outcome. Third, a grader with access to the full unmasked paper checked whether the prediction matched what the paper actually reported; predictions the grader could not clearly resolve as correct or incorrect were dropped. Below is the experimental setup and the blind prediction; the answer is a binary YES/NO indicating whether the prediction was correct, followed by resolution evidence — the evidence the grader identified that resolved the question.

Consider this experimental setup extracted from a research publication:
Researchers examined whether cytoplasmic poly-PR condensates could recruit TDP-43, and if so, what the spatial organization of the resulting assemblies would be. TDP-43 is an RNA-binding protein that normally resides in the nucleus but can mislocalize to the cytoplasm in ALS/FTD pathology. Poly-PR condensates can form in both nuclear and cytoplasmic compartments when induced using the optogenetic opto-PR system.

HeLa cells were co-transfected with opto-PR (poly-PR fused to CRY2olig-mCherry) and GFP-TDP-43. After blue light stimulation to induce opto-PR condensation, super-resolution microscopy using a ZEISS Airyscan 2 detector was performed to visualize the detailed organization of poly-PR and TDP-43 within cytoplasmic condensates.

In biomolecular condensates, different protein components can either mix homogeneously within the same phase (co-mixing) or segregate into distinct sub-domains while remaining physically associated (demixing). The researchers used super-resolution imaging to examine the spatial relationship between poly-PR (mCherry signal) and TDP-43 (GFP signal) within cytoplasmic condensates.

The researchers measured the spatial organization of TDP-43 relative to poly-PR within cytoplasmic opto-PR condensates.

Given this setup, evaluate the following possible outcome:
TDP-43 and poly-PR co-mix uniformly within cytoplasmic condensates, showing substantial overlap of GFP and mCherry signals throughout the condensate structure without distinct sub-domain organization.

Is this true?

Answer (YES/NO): NO